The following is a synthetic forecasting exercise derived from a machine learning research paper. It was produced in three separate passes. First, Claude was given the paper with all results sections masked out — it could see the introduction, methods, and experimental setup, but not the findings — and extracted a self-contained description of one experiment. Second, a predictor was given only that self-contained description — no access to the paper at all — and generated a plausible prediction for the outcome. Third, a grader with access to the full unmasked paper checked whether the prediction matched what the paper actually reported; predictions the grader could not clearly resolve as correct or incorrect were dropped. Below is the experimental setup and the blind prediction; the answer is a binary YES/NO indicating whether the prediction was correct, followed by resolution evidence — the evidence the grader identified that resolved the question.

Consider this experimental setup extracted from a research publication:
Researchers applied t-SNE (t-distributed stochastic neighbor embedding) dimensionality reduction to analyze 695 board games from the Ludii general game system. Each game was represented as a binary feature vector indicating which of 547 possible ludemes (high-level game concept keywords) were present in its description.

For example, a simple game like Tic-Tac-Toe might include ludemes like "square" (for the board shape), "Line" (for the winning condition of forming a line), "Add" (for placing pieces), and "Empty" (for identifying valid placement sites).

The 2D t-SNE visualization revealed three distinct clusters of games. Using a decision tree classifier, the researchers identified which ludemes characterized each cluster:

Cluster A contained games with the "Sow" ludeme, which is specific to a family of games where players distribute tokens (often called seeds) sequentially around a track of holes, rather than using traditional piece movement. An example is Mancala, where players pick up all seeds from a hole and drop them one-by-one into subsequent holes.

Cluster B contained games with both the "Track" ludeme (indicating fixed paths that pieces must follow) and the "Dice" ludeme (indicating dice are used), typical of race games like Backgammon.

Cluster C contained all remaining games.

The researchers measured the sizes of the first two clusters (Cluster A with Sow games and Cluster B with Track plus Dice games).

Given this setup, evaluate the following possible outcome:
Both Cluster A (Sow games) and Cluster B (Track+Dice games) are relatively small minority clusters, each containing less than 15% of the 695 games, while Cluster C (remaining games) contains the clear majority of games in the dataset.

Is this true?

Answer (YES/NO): YES